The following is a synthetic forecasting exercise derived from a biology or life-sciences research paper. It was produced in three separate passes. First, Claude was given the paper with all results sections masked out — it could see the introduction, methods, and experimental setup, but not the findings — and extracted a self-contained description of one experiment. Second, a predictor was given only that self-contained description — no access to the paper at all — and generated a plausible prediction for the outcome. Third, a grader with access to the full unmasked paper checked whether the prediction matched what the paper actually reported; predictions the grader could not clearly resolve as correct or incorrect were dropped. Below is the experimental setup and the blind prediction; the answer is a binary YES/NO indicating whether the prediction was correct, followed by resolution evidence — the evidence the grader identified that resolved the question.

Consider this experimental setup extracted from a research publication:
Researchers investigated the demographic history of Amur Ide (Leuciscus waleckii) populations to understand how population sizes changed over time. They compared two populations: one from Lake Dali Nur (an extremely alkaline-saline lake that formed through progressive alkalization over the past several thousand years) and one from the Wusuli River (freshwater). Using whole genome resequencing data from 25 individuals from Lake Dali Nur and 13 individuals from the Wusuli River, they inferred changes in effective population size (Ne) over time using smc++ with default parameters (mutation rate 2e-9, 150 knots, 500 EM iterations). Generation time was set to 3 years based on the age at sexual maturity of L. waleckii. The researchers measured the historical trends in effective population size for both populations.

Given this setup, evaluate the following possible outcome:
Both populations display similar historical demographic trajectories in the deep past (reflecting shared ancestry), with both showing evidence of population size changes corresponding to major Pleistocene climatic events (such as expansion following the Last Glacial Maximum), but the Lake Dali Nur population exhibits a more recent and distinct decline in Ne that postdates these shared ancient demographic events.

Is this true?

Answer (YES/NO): YES